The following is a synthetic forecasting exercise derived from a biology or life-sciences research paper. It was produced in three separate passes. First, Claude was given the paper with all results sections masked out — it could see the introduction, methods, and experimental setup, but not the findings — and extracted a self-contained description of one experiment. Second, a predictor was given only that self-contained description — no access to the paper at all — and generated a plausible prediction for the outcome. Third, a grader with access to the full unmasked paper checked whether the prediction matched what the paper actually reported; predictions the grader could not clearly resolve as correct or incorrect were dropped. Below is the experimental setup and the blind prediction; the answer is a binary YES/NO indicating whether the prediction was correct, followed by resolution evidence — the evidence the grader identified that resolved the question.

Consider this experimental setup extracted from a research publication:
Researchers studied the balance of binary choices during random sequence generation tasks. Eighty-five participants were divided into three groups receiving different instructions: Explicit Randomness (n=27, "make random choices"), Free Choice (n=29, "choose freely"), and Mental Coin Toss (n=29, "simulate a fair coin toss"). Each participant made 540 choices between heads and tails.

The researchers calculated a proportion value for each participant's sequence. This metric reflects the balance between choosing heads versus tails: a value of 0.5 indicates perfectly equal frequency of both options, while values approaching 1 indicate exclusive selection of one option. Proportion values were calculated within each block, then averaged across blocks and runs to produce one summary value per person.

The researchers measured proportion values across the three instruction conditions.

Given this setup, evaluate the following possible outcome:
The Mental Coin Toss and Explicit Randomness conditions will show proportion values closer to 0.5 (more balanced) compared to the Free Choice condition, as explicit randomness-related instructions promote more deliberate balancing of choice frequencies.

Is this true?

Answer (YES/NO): YES